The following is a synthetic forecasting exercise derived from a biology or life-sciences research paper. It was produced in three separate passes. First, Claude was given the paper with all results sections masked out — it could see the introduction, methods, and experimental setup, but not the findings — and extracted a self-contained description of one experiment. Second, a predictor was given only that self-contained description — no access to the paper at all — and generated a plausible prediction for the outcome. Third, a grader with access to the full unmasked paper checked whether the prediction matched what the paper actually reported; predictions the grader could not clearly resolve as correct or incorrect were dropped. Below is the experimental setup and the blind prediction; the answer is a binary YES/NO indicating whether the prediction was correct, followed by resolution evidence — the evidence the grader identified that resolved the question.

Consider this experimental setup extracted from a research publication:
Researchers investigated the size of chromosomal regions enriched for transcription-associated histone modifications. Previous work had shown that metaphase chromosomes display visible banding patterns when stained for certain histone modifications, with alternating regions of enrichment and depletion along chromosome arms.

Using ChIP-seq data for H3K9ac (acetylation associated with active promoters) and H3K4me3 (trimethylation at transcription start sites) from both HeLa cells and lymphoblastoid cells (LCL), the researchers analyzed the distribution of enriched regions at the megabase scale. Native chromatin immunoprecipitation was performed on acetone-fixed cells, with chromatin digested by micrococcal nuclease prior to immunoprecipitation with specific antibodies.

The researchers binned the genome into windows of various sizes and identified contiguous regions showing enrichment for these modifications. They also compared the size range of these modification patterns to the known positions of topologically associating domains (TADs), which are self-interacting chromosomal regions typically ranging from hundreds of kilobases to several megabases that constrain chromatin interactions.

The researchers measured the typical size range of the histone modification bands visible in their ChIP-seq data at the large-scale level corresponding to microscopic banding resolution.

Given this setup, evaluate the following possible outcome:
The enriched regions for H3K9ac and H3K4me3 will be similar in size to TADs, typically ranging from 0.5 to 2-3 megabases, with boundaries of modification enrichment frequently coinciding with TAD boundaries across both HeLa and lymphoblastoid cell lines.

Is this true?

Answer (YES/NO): NO